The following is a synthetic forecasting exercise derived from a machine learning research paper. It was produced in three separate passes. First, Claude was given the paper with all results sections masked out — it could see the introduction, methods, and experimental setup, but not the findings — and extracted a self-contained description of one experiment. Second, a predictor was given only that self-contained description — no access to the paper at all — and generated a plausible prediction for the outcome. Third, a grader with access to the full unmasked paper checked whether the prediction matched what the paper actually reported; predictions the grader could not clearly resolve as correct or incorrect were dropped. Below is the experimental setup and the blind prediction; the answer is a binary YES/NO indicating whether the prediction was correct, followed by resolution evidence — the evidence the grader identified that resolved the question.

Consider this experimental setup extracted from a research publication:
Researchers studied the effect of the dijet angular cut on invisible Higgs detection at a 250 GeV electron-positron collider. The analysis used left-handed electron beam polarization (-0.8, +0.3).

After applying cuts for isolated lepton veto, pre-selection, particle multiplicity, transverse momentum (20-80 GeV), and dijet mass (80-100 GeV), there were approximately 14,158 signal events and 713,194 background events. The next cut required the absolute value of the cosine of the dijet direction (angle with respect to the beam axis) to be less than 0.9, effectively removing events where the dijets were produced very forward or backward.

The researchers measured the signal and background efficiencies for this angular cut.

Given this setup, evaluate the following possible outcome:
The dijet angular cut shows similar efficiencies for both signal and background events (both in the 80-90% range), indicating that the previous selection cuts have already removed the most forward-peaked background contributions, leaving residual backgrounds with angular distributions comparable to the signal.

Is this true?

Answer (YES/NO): NO